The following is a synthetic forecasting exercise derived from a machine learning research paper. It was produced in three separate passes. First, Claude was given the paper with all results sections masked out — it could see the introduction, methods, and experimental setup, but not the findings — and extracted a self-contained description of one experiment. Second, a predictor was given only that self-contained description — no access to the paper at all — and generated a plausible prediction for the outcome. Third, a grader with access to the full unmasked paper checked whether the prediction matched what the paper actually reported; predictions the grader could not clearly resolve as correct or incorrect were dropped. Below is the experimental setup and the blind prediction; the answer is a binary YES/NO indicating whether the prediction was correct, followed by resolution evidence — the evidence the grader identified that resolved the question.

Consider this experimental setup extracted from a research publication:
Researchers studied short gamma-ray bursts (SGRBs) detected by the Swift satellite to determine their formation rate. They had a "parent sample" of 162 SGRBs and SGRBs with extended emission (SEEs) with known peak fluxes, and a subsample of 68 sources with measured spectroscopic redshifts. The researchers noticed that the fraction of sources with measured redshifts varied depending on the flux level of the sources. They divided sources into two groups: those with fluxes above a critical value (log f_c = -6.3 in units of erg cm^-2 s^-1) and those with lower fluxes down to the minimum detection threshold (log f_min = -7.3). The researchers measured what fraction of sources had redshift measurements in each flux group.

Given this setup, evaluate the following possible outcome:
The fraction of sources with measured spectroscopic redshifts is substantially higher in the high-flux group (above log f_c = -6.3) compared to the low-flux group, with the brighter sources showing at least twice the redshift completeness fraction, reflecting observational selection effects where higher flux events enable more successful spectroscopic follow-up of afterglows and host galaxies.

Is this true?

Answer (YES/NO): NO